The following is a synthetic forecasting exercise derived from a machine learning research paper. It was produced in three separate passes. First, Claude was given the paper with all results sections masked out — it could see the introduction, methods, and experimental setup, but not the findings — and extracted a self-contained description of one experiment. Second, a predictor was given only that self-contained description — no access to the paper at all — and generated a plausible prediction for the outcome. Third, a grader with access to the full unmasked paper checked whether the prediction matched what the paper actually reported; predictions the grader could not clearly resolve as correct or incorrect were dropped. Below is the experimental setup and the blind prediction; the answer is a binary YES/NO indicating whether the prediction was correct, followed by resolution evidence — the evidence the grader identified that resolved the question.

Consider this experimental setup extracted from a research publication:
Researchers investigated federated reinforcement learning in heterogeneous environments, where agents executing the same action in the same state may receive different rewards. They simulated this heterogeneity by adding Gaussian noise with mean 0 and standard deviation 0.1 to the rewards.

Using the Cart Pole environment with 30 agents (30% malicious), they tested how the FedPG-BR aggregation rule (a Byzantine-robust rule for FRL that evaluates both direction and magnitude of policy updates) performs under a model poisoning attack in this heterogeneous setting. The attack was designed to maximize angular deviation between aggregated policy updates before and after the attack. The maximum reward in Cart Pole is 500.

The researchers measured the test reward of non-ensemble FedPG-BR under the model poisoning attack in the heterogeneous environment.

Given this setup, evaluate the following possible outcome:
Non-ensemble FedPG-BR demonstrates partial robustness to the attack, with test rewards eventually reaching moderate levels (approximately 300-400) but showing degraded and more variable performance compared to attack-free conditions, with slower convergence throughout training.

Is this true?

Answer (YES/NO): NO